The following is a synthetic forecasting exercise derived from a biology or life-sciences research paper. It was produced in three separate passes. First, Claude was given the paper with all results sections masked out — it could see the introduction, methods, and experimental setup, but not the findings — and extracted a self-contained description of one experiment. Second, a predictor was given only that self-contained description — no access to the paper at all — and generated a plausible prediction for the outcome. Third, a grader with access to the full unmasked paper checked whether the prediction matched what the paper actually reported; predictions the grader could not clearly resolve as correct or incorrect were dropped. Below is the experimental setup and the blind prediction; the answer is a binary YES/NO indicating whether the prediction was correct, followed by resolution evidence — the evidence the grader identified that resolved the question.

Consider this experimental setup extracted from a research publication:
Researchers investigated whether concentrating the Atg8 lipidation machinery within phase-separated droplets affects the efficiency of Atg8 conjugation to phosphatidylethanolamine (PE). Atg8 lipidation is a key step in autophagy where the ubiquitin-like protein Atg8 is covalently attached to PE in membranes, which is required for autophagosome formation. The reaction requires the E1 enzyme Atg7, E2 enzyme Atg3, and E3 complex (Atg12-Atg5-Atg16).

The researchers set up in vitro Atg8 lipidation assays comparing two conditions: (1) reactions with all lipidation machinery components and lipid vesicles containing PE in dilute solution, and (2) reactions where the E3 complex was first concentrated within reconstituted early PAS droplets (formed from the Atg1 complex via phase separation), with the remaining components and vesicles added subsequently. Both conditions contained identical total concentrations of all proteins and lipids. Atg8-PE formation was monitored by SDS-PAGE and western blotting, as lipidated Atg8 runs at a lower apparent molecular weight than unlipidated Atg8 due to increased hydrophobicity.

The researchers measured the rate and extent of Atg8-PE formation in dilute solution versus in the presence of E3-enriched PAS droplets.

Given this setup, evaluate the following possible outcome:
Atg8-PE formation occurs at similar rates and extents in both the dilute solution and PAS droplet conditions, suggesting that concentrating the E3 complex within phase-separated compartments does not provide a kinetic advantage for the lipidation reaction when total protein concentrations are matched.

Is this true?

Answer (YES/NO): NO